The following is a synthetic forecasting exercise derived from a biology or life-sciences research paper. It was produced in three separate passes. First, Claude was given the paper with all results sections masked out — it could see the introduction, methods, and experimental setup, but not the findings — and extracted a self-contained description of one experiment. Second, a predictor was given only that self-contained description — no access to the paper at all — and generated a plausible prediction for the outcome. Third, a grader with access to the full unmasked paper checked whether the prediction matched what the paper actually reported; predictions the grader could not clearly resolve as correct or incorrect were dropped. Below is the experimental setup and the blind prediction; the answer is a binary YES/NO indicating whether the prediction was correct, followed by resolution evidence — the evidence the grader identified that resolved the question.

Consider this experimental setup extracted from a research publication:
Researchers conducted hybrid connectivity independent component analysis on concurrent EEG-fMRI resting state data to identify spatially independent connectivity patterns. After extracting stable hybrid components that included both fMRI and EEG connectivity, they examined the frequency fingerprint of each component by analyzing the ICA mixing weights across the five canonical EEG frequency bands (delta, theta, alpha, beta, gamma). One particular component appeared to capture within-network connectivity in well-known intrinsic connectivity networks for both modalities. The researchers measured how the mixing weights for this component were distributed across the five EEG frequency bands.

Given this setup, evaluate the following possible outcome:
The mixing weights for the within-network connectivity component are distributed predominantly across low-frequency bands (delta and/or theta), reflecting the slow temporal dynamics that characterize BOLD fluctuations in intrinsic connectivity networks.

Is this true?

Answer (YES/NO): NO